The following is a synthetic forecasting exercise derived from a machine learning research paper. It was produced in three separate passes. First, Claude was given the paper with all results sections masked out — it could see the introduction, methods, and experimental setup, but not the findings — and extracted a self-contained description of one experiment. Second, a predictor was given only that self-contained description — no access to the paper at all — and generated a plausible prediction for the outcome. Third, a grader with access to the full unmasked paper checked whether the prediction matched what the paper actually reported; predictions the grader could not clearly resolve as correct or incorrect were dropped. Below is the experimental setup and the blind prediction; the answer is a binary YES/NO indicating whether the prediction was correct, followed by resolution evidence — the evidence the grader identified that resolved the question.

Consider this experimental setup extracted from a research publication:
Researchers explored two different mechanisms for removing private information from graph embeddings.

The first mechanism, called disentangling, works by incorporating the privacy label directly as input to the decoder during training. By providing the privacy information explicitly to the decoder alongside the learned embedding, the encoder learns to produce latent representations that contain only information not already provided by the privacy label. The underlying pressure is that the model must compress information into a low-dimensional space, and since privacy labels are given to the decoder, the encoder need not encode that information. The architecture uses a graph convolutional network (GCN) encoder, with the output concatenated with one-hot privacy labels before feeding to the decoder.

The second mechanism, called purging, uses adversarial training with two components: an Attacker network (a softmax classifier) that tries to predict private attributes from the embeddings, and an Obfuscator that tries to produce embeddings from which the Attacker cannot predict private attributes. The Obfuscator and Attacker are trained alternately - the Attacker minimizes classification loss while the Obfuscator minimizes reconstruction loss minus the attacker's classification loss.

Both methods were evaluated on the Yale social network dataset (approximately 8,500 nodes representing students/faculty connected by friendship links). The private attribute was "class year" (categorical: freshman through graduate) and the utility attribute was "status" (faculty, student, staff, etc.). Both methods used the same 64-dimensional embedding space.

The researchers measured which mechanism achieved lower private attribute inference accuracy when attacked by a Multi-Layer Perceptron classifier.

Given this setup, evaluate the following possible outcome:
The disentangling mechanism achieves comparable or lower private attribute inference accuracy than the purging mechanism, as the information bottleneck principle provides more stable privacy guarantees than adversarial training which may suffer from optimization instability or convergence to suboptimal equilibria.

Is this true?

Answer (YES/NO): YES